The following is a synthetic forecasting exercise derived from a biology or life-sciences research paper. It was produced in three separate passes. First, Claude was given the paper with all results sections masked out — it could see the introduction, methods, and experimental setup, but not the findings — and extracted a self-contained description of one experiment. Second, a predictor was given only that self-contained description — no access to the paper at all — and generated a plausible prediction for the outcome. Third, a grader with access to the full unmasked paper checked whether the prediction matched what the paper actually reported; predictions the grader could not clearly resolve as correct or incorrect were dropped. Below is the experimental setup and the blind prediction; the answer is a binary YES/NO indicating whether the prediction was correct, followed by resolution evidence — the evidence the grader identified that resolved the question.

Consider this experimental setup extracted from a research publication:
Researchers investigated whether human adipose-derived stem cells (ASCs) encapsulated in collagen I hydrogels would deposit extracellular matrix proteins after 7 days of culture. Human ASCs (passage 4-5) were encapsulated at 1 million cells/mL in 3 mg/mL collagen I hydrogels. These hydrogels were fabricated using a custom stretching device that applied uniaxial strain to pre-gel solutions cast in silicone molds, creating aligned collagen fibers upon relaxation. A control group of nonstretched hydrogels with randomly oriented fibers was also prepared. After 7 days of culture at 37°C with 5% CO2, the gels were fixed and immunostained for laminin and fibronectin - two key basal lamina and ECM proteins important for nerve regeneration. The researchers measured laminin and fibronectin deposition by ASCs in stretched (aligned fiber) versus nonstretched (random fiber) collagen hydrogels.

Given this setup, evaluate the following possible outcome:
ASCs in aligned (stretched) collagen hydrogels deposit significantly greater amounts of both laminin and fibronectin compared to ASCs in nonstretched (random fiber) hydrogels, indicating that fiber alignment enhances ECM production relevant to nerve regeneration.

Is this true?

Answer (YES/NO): NO